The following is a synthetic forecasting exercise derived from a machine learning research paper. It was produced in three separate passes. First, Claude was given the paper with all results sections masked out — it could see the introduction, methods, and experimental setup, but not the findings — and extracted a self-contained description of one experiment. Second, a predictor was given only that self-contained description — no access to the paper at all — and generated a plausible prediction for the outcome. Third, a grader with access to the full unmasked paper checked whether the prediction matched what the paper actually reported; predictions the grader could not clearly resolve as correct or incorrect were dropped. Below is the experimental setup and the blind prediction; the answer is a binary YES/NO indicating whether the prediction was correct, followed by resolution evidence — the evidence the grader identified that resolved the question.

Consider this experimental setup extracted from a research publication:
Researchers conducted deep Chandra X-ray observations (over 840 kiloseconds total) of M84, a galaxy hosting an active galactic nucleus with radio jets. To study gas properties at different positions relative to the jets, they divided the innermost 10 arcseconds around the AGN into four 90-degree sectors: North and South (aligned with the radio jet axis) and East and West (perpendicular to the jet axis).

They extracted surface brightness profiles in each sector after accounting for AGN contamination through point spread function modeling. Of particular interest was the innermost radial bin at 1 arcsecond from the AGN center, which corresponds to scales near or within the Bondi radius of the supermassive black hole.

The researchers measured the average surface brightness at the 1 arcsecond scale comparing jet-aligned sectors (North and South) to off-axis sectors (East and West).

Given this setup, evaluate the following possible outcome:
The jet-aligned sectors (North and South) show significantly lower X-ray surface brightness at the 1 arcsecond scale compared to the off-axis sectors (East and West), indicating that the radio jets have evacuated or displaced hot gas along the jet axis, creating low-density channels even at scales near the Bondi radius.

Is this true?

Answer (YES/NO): YES